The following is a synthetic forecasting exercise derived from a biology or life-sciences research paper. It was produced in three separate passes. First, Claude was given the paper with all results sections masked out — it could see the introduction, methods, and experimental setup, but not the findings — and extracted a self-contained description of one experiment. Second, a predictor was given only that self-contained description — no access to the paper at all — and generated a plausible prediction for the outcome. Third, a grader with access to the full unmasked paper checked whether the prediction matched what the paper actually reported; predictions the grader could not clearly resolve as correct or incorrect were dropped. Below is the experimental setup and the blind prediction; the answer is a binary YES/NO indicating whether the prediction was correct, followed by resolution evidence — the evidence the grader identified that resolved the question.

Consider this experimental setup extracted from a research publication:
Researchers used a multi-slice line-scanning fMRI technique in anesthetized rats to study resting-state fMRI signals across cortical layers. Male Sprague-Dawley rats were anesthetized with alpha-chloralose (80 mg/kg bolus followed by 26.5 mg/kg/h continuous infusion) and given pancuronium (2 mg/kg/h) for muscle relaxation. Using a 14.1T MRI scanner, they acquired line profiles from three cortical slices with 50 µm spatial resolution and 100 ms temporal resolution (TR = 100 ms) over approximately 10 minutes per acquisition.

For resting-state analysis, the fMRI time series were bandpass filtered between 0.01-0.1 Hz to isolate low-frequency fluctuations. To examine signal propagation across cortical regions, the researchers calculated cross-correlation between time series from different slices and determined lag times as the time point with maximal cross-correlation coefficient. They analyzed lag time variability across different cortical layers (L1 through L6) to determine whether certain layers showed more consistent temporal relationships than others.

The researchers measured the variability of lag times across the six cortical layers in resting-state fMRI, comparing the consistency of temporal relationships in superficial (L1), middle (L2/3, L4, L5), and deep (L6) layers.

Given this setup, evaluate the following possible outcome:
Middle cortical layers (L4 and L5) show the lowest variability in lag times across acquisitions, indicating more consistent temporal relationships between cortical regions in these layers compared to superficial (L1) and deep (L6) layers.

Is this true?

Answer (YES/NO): NO